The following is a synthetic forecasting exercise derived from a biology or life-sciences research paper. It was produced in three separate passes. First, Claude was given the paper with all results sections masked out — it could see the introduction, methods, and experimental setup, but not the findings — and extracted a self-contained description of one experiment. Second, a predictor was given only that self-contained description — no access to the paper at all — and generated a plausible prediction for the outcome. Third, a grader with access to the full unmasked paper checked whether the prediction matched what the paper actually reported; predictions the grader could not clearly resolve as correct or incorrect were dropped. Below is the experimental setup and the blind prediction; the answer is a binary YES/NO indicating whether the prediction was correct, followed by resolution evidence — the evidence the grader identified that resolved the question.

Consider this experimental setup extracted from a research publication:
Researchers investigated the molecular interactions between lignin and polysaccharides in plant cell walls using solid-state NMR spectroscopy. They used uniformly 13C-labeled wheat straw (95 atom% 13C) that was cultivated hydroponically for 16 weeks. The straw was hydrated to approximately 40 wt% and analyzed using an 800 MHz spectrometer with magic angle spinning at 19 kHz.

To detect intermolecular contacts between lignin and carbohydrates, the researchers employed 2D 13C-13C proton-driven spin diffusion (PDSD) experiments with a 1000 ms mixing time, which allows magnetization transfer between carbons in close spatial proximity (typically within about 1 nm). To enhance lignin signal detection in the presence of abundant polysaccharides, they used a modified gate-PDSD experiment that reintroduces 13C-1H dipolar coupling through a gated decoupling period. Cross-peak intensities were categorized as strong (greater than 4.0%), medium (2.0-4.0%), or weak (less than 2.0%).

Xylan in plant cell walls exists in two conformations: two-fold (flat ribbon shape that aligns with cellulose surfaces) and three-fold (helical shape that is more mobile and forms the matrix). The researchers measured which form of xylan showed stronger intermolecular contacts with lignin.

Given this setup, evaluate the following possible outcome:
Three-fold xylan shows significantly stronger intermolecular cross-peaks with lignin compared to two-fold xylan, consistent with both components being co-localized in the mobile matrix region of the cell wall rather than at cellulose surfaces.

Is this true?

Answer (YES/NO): NO